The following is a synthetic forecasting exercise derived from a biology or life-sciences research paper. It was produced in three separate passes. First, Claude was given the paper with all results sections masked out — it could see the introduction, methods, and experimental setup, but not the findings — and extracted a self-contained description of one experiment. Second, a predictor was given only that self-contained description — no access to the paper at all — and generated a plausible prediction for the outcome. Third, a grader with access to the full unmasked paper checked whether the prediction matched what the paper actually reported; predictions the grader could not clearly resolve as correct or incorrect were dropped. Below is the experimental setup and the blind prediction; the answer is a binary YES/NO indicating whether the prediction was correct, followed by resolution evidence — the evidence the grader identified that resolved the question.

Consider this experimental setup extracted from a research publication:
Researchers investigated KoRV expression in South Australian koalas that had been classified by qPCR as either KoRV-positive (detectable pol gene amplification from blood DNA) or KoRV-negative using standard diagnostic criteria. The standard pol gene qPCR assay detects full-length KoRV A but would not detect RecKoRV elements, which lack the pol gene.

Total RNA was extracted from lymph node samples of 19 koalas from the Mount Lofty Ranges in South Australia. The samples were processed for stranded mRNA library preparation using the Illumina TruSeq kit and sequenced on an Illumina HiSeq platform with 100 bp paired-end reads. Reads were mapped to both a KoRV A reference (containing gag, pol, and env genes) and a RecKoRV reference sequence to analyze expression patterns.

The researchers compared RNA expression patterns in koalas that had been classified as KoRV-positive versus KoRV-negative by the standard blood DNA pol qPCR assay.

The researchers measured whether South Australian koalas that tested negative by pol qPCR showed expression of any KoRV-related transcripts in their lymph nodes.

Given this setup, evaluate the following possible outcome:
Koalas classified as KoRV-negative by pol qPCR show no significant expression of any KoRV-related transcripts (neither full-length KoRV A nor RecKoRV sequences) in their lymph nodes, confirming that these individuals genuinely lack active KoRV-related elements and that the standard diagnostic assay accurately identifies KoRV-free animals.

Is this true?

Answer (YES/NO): NO